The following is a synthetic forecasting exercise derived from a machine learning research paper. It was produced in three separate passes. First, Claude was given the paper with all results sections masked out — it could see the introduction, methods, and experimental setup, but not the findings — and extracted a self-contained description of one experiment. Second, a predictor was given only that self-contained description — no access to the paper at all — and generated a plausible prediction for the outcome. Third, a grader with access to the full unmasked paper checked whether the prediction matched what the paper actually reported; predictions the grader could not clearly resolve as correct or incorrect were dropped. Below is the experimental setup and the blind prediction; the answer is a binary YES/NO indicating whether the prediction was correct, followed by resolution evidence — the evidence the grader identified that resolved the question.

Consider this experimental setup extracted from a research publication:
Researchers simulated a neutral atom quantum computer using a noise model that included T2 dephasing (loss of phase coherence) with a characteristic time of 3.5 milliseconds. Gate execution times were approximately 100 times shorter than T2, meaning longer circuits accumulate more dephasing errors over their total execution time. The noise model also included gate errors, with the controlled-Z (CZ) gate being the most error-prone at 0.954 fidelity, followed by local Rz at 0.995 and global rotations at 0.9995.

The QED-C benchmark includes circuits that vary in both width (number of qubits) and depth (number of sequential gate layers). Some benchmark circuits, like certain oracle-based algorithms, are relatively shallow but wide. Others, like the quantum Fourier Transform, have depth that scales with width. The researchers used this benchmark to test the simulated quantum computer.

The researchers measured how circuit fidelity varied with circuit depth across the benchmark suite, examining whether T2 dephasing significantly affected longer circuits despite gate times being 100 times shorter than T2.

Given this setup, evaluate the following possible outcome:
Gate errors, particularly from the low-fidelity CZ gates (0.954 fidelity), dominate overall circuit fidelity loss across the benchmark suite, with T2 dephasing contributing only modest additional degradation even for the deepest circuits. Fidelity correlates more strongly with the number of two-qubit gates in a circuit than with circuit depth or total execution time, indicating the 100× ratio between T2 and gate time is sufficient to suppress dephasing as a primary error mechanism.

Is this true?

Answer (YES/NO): NO